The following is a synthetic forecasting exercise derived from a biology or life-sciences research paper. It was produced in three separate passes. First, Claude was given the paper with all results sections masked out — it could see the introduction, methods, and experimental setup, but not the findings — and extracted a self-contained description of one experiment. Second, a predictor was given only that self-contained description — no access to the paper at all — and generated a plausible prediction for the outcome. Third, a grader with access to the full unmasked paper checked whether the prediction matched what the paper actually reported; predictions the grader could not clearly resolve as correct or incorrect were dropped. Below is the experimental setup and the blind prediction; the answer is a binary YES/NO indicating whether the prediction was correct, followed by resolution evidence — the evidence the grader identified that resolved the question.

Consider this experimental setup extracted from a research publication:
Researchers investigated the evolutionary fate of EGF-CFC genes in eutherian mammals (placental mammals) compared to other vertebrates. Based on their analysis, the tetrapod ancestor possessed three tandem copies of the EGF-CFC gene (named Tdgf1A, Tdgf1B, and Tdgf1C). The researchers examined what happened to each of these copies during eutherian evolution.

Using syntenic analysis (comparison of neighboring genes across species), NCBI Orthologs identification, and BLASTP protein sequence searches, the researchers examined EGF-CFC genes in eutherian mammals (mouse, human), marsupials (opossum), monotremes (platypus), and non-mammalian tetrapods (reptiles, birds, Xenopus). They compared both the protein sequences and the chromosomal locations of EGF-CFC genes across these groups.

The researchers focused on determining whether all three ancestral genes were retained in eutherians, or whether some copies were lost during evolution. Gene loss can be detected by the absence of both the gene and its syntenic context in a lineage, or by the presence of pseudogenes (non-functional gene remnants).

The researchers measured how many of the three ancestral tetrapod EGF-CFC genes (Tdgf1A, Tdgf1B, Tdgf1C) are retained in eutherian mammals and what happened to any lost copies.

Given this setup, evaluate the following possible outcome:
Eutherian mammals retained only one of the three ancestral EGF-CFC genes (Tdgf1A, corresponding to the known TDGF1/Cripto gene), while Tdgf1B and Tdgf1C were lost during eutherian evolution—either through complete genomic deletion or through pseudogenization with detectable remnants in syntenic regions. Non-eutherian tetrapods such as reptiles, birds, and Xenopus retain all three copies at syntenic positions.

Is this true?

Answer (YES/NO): NO